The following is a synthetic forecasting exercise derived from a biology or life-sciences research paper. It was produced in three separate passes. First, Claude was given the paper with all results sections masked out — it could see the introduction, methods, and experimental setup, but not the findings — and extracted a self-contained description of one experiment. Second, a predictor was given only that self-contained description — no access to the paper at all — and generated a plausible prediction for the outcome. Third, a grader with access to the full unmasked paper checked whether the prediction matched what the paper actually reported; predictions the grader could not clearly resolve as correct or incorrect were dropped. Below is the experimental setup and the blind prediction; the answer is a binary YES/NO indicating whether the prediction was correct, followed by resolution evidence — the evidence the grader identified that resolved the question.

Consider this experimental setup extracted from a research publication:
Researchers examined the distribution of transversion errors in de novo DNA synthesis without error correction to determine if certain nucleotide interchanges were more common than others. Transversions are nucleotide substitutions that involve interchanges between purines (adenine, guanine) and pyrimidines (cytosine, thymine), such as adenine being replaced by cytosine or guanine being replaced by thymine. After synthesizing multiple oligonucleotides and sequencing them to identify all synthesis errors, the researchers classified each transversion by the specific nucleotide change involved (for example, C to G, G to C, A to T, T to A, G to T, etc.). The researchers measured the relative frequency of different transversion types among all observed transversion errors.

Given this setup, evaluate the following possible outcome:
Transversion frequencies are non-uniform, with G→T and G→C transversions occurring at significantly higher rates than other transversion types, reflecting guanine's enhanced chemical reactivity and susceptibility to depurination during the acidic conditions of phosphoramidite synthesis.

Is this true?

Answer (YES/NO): NO